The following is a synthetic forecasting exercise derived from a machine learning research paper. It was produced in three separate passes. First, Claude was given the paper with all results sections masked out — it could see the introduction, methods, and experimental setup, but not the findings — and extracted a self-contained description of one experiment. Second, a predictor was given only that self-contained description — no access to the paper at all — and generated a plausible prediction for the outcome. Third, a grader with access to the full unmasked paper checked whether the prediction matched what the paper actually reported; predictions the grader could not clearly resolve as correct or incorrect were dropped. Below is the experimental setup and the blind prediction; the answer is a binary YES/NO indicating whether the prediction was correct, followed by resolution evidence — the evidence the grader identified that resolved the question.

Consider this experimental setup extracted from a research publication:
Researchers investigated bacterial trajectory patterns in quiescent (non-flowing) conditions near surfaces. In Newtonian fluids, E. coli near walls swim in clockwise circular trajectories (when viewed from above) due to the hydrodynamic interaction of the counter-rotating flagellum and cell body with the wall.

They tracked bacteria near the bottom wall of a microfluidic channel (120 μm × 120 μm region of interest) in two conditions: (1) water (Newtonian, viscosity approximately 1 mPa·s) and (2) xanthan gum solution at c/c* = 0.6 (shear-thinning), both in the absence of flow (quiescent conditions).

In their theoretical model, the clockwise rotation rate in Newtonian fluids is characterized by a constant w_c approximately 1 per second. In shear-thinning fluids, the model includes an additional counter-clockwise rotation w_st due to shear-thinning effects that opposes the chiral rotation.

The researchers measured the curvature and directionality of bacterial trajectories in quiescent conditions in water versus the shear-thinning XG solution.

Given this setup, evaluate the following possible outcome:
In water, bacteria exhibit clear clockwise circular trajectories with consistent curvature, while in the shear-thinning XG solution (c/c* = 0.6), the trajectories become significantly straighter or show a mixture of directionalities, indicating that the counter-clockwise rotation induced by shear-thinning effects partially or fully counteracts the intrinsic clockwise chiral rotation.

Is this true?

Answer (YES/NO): YES